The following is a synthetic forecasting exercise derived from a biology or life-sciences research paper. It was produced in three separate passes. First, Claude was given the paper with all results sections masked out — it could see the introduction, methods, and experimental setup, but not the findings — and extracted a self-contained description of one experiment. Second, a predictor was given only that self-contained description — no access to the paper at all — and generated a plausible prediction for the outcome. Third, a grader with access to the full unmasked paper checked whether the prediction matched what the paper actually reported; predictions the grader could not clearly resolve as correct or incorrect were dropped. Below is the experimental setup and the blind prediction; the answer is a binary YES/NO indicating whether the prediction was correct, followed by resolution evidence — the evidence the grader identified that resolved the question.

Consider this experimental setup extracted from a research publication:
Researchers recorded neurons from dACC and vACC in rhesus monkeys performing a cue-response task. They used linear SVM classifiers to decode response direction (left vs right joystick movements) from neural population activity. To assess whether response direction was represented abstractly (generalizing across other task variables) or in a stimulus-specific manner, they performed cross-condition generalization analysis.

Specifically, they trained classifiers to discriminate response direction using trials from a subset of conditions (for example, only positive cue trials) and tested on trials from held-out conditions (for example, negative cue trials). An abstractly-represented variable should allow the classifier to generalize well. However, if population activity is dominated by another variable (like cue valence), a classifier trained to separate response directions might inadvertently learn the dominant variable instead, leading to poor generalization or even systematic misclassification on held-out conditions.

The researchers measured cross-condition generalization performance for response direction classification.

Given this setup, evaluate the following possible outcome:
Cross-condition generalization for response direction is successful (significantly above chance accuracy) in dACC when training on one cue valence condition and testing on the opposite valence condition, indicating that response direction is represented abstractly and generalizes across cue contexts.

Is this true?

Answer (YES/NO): NO